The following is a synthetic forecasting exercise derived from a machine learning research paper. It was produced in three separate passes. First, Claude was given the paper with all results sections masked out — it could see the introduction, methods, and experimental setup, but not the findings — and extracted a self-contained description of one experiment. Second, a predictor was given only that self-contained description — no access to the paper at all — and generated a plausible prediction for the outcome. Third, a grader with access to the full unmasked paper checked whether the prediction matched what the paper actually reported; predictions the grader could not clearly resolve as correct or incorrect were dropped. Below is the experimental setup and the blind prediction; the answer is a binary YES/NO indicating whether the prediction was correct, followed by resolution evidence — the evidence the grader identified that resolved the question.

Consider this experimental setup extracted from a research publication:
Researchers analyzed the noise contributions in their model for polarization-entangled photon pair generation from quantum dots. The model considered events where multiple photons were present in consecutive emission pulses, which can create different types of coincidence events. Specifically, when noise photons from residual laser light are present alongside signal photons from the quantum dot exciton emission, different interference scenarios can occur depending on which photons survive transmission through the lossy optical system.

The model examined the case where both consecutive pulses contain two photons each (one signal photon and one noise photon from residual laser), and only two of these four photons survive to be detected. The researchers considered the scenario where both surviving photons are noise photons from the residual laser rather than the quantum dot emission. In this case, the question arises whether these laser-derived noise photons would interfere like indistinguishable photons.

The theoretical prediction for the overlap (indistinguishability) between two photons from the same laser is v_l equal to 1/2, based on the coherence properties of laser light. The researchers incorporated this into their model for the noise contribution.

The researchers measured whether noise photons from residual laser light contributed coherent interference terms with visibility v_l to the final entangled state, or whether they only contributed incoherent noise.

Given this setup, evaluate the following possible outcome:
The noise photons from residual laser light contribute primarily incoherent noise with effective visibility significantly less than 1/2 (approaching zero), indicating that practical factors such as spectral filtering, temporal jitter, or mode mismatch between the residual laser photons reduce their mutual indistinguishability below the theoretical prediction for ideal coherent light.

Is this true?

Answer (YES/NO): NO